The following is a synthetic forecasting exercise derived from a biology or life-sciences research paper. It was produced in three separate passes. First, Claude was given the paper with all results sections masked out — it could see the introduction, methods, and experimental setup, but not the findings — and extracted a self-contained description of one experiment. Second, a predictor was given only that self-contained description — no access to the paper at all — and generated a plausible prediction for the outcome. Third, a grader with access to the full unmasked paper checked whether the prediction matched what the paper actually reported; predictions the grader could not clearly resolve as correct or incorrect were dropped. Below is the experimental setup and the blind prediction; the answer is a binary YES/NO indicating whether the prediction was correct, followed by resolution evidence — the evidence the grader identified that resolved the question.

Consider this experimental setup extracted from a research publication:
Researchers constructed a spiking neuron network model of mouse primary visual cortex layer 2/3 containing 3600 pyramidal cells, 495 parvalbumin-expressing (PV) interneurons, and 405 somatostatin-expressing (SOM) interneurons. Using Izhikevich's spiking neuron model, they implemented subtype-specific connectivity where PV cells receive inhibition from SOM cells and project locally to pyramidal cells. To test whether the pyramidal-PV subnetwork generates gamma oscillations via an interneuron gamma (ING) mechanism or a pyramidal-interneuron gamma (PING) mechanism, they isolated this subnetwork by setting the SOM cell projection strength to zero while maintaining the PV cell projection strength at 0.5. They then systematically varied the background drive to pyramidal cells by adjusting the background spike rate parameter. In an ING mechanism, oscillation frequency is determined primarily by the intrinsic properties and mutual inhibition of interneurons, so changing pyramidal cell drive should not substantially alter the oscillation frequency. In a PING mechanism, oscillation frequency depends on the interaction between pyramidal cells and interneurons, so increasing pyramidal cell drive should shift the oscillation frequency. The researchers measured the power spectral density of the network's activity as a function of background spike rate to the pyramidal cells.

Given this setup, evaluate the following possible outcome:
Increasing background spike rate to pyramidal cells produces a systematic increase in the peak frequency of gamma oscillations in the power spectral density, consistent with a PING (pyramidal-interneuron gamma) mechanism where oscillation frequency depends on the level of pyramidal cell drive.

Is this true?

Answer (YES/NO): YES